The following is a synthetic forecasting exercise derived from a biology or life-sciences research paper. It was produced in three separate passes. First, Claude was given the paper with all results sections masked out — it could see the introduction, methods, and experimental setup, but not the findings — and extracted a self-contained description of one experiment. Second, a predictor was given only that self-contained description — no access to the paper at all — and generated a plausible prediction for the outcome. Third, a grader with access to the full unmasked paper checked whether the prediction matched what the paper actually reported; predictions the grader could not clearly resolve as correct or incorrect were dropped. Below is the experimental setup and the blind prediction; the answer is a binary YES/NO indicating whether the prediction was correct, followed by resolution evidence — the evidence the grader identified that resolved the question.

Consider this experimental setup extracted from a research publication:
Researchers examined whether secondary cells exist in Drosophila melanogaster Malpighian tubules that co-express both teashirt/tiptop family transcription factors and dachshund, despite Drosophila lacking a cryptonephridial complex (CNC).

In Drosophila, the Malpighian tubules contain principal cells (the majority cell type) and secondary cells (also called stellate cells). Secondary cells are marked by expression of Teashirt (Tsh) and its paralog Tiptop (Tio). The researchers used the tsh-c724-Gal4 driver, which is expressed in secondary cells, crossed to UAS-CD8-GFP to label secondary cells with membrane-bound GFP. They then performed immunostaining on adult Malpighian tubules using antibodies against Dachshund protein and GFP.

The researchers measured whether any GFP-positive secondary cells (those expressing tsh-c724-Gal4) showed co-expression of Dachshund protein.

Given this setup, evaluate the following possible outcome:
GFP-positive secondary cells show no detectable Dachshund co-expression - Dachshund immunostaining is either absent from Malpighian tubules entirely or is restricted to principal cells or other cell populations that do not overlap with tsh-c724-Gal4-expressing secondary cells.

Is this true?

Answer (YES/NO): NO